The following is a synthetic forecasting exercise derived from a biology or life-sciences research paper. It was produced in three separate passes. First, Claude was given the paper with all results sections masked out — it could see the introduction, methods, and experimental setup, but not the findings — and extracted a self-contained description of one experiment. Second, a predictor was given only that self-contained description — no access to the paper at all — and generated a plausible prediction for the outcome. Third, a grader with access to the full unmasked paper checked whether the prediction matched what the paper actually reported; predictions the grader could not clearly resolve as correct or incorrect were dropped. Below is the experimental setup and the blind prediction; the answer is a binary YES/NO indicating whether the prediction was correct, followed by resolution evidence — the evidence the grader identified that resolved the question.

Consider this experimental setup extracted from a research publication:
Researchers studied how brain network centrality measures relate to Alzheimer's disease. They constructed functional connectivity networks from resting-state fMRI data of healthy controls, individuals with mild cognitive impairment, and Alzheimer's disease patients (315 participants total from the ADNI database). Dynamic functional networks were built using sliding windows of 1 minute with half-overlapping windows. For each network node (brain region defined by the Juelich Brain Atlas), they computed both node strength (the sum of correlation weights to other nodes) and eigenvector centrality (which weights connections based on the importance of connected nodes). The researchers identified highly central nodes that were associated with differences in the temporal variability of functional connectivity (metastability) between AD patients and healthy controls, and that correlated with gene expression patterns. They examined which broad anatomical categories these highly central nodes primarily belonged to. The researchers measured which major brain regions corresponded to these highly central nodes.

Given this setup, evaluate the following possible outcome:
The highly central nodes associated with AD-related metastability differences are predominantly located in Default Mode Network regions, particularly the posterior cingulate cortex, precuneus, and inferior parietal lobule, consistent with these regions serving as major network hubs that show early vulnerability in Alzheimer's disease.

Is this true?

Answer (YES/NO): NO